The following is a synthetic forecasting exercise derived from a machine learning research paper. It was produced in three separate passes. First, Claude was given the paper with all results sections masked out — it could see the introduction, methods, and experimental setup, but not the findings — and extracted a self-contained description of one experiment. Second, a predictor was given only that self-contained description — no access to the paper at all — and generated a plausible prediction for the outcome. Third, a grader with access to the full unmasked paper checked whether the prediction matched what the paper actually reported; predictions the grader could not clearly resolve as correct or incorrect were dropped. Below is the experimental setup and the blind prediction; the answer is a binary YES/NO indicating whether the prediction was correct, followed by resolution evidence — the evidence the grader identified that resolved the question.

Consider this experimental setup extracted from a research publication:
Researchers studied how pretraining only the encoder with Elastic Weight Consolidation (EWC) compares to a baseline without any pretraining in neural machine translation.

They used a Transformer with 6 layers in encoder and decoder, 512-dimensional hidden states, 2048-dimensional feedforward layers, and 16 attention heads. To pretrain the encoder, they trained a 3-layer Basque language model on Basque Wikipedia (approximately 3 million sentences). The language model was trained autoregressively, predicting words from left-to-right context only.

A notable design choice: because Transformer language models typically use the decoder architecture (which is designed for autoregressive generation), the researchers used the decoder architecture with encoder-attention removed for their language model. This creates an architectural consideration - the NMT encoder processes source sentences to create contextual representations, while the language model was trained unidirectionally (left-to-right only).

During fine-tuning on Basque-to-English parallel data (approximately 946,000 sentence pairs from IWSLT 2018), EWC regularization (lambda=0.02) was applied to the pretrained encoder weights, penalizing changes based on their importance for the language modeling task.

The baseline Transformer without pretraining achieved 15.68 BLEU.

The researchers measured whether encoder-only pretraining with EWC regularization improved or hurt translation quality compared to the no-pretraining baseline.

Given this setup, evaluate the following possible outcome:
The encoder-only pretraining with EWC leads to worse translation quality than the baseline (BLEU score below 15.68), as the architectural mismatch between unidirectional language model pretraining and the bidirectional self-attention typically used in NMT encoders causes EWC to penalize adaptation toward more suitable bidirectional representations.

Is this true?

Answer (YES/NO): YES